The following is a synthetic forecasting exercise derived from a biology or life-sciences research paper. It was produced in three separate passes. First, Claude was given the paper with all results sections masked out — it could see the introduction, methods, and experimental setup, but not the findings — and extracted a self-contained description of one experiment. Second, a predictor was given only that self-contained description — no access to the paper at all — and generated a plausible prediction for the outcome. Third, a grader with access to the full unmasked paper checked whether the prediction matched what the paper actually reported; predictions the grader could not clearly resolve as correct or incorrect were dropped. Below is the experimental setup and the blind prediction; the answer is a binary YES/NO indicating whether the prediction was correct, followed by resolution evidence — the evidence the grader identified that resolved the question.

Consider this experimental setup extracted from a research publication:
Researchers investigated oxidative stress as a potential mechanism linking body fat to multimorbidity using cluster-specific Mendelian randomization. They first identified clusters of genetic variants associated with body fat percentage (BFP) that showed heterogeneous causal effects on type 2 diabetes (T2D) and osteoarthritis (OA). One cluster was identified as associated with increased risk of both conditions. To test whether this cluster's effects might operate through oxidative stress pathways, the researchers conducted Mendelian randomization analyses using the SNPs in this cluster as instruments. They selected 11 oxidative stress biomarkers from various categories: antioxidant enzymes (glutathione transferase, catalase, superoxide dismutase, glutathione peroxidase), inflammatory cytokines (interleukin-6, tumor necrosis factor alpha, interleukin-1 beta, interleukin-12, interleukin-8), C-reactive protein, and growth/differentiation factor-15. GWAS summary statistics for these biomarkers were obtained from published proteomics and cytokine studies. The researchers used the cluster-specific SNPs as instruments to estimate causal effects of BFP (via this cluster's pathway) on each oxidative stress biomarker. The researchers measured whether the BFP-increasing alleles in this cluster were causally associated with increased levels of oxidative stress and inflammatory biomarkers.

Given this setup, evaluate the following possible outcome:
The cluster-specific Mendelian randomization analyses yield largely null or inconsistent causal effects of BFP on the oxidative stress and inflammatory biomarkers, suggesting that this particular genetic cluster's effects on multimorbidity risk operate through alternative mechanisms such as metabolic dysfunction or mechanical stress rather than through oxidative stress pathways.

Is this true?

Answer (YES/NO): NO